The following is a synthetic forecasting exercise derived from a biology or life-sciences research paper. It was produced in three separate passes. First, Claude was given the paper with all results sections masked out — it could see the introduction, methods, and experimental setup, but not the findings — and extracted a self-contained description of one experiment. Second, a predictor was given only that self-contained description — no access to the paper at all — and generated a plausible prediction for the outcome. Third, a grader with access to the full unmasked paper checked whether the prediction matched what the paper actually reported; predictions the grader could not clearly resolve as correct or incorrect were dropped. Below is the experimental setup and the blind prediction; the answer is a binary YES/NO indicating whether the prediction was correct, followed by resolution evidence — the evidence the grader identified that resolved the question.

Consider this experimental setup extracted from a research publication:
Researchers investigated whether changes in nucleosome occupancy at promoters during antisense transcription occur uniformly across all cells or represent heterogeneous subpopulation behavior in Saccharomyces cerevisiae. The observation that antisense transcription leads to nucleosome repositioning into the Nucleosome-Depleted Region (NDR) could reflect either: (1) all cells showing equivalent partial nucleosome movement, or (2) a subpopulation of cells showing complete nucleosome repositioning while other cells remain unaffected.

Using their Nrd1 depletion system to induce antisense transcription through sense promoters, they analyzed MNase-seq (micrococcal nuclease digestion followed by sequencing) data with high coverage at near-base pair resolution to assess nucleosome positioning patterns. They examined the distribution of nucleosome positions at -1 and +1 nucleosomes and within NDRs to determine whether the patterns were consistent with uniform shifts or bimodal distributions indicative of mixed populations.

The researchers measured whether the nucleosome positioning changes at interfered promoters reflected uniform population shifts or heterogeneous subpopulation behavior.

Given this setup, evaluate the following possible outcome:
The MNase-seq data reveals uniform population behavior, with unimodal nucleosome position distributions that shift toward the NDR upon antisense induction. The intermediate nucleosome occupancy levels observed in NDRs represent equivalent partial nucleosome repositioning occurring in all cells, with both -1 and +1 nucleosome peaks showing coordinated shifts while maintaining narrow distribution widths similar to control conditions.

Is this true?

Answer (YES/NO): NO